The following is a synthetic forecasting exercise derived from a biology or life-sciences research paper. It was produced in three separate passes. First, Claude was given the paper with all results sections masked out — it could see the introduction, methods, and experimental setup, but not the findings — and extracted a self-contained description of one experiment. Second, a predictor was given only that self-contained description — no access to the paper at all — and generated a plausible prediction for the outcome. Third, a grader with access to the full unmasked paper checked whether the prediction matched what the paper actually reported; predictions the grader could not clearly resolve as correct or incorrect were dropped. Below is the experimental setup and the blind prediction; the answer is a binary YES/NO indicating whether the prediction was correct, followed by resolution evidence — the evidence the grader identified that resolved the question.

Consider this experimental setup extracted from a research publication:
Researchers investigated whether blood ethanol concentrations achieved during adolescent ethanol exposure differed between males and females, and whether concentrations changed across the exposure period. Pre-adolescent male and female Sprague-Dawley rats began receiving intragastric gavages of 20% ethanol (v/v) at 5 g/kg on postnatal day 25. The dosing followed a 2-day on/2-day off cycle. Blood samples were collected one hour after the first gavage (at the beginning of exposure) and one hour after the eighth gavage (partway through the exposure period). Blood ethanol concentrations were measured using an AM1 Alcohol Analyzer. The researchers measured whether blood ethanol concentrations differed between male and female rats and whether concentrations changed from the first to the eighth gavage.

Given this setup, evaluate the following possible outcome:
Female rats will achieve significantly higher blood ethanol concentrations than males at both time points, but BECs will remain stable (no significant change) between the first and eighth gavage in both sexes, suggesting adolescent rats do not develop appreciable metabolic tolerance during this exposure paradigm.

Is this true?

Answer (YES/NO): NO